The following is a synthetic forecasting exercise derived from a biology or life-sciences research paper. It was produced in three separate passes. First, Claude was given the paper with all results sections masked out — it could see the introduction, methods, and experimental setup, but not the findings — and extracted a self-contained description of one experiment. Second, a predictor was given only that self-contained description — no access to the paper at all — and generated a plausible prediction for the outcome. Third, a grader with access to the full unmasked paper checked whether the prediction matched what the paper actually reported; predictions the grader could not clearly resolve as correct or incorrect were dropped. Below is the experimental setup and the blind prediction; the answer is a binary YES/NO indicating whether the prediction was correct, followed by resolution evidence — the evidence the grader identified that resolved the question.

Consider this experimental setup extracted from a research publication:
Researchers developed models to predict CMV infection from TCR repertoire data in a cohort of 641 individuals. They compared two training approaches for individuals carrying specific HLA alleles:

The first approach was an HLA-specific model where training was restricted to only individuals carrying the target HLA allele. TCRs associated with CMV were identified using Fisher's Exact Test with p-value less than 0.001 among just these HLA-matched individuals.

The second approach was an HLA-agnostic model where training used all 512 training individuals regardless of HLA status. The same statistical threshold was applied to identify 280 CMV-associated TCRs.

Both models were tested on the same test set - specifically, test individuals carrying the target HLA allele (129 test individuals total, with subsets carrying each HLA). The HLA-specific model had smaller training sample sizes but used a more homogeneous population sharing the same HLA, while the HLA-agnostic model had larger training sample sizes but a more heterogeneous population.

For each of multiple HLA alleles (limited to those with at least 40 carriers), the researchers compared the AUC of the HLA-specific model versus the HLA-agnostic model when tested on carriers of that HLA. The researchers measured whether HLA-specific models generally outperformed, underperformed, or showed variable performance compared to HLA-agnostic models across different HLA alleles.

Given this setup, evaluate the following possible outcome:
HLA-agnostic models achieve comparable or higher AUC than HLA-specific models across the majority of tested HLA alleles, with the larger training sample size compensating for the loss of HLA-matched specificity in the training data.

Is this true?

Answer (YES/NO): YES